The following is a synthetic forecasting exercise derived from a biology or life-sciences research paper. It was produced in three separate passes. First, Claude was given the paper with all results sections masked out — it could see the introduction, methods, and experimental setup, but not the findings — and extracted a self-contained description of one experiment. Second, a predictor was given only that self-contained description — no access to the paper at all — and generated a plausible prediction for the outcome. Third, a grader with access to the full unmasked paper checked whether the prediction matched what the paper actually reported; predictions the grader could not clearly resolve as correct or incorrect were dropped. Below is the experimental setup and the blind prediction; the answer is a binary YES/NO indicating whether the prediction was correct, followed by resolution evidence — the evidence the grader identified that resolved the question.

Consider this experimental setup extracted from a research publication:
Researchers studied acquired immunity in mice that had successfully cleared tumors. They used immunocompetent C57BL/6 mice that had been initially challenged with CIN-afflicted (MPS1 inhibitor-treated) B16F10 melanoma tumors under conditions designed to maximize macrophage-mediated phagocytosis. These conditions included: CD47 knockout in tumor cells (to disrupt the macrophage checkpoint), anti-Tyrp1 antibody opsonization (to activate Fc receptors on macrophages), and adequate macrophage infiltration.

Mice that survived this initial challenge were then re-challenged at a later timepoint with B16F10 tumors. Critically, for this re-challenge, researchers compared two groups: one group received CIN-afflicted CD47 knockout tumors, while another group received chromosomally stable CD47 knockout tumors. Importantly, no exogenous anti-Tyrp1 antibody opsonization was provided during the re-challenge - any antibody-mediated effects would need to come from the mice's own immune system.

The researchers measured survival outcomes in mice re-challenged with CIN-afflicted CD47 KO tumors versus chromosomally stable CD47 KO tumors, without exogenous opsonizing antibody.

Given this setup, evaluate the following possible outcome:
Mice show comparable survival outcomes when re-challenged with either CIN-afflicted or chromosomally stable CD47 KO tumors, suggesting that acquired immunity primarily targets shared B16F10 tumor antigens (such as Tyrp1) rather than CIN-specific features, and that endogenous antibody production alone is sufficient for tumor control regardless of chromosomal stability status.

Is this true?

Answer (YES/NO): NO